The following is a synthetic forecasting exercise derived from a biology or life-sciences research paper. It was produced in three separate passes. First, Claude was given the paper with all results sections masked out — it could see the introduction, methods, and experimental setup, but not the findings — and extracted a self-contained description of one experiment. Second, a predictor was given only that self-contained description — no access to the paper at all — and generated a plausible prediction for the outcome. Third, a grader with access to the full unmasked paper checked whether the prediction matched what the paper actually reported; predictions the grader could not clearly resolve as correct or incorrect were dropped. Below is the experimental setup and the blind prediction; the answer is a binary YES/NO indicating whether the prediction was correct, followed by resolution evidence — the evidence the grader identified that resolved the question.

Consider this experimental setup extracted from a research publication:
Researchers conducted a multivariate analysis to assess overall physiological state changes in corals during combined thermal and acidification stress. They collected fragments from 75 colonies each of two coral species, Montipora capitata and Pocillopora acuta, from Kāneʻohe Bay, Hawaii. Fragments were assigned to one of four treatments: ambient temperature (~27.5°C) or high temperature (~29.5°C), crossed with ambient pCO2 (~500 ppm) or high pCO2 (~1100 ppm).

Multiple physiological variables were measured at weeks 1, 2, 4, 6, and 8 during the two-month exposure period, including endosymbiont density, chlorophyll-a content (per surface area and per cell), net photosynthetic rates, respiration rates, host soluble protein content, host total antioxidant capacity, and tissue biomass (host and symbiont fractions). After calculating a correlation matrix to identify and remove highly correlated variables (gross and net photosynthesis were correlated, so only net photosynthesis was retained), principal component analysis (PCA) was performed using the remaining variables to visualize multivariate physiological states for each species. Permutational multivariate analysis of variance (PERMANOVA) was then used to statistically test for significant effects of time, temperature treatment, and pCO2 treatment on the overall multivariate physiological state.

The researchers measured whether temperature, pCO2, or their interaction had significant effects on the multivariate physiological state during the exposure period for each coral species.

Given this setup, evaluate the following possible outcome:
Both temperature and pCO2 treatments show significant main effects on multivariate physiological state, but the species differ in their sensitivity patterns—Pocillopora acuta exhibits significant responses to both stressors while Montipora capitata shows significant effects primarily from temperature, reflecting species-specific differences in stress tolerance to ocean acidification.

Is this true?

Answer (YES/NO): NO